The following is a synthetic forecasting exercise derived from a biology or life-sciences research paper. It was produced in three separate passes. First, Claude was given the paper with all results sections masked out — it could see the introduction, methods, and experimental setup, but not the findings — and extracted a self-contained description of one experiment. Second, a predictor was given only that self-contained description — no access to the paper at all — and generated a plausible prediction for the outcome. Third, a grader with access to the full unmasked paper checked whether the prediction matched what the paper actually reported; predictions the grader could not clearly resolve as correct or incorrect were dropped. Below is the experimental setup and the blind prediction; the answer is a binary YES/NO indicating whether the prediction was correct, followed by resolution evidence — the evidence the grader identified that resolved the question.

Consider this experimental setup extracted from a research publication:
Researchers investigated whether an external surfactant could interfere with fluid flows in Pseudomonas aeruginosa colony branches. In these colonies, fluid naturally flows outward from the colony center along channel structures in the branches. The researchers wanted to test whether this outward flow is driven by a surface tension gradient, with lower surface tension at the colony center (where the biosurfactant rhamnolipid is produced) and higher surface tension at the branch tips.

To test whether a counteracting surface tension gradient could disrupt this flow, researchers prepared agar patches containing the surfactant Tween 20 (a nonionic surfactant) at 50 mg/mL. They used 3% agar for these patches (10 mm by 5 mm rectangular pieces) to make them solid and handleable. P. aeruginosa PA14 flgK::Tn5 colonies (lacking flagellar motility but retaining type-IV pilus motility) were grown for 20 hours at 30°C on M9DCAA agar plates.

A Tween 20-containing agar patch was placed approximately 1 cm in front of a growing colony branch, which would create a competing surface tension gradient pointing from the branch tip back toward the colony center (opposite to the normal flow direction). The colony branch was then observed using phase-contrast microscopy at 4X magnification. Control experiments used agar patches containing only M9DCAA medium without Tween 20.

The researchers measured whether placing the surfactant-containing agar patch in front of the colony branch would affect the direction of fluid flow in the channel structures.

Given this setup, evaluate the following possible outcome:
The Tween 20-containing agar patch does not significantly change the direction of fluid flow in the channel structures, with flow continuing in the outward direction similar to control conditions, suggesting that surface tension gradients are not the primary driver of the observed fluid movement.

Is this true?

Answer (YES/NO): NO